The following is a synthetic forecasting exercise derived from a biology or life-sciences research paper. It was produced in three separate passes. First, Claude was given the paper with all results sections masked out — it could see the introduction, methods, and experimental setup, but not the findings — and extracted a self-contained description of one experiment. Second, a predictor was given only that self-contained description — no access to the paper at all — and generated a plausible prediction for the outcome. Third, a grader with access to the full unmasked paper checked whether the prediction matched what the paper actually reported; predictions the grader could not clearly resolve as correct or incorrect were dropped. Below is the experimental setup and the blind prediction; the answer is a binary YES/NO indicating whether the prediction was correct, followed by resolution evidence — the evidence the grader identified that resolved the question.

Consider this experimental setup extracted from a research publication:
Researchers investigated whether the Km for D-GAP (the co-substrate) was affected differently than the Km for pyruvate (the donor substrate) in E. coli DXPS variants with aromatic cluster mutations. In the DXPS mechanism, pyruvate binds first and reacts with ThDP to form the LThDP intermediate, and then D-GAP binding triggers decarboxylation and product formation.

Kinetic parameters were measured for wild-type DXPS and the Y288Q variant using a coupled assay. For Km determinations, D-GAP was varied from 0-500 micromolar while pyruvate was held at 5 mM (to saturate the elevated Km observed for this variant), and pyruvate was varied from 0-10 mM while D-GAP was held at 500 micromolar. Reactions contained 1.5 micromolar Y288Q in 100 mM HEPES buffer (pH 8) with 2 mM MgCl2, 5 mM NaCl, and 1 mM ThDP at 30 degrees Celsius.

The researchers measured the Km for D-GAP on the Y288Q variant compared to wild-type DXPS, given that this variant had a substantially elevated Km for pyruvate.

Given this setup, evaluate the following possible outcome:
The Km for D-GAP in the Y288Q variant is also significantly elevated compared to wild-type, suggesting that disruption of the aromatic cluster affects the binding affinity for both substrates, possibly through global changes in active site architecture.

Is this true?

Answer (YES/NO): NO